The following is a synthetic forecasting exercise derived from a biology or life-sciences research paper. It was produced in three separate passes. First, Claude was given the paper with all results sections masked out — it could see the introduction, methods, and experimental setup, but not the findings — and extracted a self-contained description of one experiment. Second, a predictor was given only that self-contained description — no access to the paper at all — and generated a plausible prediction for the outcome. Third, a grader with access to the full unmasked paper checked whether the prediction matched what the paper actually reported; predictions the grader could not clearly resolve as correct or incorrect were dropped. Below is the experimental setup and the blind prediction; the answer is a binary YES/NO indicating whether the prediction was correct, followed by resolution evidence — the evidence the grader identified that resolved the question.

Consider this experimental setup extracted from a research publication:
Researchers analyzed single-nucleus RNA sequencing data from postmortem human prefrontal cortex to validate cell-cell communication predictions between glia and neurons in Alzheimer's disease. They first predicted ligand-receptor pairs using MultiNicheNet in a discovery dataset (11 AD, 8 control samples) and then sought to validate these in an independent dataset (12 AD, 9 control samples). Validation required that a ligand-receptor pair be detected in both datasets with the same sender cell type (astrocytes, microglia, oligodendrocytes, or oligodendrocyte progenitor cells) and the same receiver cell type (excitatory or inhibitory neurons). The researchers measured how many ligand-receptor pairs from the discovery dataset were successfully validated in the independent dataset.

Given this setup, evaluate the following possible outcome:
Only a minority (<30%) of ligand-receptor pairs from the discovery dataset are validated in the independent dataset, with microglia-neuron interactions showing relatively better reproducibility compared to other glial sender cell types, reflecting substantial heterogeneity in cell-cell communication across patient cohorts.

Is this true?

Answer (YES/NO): NO